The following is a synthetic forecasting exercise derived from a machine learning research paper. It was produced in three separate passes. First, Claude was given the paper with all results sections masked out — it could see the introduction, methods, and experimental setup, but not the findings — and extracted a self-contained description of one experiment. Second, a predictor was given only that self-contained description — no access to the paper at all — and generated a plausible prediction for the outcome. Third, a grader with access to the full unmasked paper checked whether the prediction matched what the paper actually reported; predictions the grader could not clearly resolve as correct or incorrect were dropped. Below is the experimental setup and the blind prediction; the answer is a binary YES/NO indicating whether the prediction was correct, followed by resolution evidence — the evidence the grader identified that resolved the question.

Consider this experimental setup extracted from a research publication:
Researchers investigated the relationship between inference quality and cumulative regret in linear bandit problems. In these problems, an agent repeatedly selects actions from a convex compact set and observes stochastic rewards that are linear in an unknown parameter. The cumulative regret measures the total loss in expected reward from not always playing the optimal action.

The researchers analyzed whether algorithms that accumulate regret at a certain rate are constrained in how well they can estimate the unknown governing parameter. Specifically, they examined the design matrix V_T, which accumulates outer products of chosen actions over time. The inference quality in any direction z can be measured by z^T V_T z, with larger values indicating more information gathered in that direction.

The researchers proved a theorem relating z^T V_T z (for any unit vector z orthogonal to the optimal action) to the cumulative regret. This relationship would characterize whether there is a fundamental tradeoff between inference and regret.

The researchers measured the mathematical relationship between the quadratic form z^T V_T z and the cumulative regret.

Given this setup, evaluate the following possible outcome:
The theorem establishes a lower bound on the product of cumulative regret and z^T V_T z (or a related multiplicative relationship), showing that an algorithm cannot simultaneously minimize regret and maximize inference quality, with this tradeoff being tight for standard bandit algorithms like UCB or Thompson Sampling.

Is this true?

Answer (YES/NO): NO